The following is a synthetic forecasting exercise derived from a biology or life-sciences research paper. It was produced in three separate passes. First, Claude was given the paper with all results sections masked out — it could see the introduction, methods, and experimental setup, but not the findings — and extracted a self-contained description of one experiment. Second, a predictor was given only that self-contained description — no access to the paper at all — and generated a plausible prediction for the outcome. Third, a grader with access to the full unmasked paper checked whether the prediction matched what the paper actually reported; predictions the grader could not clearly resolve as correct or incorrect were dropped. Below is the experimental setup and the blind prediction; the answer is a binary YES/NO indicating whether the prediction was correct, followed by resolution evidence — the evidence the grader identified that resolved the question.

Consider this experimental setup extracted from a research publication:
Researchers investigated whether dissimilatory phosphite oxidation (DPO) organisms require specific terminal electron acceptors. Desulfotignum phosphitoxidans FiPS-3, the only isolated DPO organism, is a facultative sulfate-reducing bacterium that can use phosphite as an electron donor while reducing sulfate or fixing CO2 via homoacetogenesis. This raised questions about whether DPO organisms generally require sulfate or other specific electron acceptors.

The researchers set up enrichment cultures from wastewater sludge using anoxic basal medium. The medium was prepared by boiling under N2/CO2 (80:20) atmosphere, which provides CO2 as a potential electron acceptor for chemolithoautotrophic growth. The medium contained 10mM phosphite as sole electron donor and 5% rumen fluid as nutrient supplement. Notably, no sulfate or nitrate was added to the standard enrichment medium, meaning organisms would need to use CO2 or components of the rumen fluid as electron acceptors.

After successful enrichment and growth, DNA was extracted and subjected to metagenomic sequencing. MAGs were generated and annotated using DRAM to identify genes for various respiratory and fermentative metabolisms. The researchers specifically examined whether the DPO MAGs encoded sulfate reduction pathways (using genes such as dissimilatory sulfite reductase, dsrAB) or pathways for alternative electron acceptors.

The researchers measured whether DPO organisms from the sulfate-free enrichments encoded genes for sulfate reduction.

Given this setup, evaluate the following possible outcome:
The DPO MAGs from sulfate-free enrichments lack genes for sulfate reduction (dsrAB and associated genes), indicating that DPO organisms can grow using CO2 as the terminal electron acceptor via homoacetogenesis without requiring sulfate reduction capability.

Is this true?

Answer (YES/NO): NO